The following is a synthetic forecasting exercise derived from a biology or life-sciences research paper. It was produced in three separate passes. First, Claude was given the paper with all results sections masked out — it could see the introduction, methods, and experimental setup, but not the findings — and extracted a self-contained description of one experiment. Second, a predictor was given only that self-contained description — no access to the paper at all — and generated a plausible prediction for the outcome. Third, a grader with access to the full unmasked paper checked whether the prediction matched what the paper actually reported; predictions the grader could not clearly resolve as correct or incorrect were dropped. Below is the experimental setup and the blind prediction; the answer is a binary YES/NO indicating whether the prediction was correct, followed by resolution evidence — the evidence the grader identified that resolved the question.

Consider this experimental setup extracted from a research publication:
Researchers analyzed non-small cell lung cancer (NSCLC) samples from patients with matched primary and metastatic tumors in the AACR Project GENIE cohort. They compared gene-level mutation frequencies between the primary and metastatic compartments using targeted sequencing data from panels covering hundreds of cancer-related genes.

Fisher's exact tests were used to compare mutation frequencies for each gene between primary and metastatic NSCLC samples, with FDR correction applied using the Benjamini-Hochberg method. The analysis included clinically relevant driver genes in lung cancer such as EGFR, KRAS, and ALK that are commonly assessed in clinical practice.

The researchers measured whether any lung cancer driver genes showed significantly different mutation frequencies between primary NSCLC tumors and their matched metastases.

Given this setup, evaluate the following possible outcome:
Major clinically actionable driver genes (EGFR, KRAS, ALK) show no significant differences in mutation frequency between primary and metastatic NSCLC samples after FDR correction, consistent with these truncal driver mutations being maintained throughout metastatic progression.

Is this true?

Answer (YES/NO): YES